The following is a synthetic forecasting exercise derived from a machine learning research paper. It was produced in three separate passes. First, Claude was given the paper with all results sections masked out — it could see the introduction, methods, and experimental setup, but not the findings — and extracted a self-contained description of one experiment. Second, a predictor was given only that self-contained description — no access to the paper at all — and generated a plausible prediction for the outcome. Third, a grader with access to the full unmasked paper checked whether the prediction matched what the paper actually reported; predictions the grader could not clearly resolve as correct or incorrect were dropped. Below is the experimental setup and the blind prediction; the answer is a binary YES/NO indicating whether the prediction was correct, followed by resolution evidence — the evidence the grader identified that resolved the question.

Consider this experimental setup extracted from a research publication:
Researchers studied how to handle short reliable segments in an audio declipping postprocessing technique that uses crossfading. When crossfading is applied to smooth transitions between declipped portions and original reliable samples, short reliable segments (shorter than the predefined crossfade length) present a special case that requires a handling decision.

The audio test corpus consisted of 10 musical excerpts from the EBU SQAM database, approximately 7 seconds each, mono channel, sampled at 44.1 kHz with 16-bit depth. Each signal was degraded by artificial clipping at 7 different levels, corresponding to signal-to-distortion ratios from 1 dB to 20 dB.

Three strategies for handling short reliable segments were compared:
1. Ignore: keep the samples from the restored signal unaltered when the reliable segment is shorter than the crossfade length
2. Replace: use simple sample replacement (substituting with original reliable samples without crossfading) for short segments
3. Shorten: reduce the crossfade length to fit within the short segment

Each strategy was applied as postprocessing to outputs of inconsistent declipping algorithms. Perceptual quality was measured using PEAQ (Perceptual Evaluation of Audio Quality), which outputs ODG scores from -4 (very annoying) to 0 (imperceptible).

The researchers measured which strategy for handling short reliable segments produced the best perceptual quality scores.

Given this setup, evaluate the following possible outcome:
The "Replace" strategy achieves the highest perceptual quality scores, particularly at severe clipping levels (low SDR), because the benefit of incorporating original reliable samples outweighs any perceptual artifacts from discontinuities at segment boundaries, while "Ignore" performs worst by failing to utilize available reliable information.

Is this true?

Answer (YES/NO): NO